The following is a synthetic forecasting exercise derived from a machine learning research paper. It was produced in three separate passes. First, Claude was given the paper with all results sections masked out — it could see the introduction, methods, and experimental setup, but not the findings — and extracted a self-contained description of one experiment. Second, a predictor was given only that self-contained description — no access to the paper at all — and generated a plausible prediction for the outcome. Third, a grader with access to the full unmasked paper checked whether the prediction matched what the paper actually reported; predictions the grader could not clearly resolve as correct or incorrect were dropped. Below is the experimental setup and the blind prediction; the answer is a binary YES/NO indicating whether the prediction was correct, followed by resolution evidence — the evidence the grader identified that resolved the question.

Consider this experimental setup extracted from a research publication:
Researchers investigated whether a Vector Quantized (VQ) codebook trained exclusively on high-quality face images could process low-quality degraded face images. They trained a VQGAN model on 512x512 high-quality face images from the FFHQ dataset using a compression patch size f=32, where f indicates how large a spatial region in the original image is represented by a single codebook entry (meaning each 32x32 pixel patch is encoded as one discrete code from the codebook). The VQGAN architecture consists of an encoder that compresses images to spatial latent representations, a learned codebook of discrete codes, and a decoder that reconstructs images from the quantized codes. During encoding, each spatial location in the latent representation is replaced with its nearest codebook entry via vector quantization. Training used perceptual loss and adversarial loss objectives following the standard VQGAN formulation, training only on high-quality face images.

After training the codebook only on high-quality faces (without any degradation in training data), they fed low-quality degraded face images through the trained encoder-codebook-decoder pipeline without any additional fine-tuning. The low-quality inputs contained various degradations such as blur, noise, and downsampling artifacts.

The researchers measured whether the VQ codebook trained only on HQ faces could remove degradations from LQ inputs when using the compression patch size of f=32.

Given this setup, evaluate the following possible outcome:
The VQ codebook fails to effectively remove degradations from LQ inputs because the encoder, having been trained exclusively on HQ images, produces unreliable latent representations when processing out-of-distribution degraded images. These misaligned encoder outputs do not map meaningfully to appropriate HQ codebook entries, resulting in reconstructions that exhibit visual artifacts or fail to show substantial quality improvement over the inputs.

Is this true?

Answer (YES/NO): NO